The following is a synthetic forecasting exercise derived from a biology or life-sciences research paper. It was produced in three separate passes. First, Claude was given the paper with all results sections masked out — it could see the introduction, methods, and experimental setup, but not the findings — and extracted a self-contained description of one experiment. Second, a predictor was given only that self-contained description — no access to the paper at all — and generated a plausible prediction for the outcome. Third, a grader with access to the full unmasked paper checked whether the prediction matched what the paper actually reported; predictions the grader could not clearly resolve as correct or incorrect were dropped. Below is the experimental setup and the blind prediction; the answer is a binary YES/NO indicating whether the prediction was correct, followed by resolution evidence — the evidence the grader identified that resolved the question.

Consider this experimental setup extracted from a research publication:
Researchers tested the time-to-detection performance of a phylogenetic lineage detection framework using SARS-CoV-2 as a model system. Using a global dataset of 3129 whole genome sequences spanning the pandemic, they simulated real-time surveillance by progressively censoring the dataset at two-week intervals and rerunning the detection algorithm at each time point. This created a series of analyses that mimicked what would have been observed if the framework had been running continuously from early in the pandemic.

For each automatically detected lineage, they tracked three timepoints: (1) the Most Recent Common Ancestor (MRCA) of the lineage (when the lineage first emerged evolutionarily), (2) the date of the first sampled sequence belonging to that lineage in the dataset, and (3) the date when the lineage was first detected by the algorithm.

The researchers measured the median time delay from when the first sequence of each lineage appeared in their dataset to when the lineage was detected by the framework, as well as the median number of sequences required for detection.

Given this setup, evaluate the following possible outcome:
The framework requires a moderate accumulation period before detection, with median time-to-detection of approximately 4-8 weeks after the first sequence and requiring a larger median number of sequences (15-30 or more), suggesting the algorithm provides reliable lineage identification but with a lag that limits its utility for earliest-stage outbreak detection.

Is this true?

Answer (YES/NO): NO